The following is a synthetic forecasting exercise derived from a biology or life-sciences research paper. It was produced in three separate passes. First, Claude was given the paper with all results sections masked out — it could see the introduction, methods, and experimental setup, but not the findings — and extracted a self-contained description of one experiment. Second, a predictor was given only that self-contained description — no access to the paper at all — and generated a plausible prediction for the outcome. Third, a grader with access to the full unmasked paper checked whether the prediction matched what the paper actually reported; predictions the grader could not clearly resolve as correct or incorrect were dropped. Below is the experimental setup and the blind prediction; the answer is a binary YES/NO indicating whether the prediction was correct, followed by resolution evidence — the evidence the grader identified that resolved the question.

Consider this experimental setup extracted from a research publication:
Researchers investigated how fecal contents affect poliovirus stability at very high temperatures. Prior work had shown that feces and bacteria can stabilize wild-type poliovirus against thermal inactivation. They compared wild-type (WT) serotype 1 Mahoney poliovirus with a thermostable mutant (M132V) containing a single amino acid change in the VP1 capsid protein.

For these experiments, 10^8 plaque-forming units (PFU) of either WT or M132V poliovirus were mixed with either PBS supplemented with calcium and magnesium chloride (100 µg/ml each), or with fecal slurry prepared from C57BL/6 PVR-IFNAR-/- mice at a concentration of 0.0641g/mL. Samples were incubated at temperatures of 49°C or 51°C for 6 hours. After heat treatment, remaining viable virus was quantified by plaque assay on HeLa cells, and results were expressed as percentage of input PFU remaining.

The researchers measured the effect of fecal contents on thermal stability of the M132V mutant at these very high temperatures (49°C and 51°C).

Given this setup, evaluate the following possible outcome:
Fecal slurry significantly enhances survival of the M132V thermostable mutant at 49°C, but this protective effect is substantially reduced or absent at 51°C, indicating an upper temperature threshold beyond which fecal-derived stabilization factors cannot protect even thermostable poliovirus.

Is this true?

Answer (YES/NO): NO